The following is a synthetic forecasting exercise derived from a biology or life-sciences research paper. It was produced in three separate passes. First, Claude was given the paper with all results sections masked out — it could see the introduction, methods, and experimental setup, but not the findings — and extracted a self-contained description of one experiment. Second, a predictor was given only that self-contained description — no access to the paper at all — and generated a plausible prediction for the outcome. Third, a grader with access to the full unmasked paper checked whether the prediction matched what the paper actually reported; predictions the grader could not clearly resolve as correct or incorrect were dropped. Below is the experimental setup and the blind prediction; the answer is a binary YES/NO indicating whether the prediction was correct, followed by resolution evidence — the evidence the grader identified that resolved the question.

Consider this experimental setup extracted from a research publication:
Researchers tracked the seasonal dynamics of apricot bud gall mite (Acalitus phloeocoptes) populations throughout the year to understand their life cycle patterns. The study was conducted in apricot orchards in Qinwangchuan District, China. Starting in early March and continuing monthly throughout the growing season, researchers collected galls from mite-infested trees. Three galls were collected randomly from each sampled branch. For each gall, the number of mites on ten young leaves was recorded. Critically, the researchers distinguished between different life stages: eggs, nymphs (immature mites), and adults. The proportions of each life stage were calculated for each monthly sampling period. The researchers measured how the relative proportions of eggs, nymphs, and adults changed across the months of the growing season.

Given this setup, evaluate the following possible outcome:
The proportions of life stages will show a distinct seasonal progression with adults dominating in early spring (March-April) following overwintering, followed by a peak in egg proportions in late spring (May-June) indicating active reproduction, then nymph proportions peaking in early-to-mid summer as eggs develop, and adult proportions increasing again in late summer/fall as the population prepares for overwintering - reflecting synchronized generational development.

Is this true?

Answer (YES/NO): NO